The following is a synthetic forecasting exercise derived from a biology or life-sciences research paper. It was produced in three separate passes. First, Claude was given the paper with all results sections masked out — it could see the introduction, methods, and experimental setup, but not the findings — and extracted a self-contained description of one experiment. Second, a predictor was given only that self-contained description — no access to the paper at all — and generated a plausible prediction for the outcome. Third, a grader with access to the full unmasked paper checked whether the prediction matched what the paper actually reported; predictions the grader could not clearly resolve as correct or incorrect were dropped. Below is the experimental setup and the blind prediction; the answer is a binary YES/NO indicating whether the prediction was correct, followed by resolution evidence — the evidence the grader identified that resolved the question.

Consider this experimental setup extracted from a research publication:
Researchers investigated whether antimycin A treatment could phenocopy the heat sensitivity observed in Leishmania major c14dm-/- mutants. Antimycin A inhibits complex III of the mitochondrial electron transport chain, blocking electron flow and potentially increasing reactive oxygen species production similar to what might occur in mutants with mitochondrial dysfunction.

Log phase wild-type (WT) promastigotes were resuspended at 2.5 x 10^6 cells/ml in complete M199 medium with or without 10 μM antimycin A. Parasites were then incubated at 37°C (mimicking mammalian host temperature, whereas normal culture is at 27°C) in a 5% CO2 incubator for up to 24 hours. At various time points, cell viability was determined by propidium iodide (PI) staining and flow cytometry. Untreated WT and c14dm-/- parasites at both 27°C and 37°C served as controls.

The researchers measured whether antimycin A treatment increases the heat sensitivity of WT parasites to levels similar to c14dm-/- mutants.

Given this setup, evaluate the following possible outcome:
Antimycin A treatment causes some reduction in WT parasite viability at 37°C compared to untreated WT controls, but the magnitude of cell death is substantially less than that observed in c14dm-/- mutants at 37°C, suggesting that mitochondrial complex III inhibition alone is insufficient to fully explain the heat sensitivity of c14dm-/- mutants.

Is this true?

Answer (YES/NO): NO